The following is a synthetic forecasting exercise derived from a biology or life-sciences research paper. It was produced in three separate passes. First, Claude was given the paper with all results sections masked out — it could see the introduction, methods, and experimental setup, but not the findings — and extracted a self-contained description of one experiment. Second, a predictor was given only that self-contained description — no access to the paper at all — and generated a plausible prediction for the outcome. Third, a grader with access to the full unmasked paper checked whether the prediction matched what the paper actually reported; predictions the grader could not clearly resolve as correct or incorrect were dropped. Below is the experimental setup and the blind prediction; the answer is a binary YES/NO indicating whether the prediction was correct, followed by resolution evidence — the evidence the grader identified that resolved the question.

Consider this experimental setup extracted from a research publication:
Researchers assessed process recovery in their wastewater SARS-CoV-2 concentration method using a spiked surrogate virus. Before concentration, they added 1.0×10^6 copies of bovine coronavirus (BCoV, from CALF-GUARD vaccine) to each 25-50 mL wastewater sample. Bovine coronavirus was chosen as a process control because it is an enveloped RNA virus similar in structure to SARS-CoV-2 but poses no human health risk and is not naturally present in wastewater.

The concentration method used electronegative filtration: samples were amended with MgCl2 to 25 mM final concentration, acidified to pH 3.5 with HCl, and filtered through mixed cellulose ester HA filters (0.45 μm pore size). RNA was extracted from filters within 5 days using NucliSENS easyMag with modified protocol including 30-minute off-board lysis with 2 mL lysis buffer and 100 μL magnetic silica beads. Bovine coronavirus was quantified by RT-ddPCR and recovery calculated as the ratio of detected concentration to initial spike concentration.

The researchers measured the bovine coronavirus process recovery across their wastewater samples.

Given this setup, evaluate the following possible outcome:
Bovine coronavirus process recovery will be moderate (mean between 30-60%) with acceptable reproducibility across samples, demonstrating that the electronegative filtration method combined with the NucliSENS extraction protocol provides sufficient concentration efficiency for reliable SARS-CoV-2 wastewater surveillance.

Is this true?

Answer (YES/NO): NO